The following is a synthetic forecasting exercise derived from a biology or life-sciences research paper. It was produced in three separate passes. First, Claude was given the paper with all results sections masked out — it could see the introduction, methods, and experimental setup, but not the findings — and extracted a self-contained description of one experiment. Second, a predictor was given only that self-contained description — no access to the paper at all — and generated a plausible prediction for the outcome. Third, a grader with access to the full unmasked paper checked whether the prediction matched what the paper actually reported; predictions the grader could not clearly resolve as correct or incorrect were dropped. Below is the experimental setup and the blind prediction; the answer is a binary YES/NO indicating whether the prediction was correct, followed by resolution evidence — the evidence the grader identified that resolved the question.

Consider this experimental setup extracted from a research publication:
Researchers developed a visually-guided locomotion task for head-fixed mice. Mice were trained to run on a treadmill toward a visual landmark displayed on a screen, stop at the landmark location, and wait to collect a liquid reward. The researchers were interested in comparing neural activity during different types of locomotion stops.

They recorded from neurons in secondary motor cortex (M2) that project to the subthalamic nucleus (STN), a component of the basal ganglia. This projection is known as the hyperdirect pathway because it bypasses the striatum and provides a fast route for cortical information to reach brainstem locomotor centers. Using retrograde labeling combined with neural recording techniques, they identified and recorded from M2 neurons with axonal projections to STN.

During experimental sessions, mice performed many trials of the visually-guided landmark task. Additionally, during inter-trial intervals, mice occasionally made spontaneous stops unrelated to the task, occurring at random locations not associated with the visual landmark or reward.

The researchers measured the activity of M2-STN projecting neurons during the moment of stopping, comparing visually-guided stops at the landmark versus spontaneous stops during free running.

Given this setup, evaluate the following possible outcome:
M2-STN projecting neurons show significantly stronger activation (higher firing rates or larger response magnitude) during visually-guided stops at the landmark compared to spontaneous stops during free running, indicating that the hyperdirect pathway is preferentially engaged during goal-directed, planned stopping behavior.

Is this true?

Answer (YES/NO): YES